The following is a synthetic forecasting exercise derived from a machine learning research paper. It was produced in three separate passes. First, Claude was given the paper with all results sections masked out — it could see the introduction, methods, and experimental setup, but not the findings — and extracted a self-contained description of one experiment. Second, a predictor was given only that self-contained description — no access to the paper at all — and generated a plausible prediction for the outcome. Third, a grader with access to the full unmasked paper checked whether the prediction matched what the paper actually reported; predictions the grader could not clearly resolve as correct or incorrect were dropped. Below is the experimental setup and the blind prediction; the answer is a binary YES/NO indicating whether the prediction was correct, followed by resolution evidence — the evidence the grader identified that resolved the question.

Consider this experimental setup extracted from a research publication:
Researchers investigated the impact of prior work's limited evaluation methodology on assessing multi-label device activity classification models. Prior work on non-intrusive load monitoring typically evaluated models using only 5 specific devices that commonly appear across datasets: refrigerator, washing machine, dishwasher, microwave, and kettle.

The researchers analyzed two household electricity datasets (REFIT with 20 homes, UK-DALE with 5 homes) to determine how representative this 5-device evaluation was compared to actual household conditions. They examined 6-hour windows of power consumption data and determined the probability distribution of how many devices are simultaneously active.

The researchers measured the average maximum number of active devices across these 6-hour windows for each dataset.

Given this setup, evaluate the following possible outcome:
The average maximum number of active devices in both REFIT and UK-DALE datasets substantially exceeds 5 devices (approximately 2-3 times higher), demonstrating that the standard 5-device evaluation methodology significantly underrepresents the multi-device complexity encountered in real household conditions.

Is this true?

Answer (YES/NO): NO